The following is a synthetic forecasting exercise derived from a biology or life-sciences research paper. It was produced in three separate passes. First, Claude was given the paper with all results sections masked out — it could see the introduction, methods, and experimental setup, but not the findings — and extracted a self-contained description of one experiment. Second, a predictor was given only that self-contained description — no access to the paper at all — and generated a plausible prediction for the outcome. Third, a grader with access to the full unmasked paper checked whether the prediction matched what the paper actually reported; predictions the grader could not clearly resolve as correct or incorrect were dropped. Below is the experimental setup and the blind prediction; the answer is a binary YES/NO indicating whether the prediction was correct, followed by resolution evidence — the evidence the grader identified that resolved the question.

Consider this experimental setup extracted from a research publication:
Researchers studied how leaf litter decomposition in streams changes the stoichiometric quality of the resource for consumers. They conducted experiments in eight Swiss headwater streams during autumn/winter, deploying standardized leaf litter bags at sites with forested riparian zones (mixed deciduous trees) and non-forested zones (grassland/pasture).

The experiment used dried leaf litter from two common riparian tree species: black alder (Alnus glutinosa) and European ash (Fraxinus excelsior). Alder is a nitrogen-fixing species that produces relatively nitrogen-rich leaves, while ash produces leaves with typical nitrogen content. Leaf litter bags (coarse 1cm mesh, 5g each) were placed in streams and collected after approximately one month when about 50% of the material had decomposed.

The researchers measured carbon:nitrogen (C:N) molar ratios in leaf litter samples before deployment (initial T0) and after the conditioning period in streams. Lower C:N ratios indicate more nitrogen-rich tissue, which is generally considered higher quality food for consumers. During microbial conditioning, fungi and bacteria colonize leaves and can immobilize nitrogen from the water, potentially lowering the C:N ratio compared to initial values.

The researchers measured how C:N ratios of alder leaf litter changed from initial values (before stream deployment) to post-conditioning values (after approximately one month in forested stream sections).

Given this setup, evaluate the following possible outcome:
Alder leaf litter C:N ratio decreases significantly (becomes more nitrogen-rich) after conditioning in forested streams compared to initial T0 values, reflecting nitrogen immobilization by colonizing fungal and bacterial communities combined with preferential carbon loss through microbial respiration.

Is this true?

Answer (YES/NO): YES